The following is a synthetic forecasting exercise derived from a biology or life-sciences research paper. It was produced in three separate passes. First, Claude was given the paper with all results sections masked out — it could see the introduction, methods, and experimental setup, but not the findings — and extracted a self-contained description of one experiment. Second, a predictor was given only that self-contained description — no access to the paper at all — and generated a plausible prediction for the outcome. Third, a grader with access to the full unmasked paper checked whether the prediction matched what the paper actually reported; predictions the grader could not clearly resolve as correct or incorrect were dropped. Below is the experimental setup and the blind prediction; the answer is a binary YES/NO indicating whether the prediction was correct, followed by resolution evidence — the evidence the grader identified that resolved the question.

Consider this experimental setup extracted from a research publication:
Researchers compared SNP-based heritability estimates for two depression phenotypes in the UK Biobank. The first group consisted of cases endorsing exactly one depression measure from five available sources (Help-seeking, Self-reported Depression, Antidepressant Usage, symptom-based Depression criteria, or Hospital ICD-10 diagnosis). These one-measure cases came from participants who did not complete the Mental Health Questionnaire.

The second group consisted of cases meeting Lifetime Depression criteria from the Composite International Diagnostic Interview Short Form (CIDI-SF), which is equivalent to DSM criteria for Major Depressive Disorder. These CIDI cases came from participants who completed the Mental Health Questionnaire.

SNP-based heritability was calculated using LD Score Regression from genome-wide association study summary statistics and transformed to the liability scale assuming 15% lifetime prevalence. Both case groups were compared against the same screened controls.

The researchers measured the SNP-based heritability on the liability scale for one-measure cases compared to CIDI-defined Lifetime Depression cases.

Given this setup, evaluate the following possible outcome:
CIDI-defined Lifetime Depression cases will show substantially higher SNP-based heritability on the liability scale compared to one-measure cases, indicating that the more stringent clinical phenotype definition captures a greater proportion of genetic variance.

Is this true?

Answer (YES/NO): YES